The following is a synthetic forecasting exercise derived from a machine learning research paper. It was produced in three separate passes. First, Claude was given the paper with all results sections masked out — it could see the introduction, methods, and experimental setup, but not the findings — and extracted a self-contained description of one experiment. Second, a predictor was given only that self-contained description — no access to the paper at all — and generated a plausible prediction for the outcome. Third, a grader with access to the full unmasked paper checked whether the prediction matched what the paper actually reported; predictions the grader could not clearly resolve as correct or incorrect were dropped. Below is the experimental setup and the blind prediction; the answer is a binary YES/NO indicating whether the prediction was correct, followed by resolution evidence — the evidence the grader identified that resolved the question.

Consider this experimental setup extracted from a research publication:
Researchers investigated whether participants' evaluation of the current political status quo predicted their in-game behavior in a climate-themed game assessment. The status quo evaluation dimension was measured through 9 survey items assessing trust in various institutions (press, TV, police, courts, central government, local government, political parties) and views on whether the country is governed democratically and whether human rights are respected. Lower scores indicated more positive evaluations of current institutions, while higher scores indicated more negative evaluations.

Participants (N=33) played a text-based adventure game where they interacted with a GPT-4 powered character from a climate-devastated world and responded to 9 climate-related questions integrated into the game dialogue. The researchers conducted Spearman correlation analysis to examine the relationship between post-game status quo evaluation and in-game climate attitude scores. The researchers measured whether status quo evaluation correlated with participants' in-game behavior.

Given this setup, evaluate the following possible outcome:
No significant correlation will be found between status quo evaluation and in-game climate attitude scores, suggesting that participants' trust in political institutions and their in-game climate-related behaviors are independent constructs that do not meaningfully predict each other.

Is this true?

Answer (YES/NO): NO